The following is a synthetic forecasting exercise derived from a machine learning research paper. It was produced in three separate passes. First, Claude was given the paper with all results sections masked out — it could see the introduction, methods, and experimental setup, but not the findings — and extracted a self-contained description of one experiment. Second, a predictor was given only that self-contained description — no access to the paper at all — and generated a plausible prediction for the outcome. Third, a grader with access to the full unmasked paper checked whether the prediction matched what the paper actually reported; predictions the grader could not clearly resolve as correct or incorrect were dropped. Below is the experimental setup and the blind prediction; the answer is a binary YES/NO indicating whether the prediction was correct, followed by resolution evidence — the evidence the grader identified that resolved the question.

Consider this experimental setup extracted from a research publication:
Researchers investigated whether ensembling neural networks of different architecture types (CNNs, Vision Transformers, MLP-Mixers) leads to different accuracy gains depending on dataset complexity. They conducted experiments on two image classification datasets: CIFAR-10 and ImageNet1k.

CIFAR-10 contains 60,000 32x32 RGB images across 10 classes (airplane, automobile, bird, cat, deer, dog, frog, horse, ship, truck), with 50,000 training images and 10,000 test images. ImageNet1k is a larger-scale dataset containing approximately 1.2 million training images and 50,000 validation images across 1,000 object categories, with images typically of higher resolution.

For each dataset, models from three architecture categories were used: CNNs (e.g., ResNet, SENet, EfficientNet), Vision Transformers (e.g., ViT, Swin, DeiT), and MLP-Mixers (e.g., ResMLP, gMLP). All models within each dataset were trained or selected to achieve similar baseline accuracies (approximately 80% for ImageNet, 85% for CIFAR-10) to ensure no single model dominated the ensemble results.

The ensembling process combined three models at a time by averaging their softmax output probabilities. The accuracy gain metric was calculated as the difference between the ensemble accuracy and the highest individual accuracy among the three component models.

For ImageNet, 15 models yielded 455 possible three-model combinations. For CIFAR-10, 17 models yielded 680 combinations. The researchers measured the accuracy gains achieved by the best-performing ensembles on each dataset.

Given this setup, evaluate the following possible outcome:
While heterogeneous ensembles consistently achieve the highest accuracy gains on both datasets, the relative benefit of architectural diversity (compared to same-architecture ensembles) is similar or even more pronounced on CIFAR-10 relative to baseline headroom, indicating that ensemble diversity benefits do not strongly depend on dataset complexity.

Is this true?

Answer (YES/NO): YES